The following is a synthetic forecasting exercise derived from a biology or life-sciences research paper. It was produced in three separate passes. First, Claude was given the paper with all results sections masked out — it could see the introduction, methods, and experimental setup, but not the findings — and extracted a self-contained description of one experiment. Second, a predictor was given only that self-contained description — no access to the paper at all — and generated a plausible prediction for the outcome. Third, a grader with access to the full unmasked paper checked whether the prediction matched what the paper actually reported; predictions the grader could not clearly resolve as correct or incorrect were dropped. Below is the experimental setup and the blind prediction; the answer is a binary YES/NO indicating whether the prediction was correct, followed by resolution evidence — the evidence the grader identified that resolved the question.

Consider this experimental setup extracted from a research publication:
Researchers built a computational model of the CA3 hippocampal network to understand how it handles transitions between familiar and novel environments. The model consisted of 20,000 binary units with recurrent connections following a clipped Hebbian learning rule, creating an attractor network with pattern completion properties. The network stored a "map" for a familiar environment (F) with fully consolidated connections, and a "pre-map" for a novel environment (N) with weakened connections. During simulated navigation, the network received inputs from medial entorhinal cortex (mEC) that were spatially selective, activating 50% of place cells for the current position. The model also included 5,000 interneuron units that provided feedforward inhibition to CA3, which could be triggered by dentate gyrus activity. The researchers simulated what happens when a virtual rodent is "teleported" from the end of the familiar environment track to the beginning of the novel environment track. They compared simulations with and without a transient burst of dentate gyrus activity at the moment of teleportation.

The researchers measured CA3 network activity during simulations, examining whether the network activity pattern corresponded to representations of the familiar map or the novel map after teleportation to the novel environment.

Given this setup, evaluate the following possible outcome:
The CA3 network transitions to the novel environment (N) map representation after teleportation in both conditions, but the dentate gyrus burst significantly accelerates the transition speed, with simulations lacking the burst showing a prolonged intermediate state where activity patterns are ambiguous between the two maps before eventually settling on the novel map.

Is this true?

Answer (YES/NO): NO